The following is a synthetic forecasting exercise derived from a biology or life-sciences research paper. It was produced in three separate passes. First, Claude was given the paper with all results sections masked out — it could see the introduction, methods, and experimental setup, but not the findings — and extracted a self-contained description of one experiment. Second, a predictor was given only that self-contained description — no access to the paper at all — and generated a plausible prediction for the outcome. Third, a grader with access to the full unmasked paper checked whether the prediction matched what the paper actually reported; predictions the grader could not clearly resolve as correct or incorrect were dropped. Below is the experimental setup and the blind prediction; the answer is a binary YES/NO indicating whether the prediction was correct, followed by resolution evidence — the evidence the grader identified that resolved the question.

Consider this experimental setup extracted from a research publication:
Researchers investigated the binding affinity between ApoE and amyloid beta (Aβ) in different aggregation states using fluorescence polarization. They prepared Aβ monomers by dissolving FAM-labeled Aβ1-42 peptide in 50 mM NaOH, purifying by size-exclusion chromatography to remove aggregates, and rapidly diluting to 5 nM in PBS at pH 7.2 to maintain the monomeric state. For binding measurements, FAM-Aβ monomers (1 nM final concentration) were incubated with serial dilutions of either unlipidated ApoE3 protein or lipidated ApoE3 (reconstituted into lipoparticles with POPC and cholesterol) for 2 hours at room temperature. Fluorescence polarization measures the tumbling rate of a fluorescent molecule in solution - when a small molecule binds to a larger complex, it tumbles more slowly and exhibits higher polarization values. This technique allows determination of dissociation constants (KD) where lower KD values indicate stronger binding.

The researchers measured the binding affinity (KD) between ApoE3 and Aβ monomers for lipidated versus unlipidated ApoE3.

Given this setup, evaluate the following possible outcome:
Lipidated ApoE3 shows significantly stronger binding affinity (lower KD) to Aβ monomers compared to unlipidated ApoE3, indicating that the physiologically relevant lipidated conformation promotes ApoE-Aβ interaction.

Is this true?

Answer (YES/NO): NO